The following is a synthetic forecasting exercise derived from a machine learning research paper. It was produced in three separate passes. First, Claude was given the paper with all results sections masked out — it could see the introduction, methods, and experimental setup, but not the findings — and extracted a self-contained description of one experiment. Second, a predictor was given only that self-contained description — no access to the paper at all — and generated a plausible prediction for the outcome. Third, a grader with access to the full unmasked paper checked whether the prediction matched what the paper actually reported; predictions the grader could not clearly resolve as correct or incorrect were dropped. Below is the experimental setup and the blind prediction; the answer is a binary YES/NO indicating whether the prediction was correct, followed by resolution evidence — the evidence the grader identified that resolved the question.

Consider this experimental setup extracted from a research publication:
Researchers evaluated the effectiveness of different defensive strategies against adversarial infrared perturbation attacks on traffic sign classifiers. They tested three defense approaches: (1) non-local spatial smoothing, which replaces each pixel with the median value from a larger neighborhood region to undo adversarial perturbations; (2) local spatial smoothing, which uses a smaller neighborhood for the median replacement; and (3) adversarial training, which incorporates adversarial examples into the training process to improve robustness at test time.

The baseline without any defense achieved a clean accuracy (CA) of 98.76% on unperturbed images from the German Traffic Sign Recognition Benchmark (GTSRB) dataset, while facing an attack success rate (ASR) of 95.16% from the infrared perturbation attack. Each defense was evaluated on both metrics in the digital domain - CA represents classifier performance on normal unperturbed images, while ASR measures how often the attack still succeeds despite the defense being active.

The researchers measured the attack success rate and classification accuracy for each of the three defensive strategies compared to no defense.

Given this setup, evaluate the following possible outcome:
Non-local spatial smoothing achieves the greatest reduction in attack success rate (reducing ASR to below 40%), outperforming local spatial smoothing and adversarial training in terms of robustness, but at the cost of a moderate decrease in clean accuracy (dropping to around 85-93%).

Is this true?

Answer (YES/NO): NO